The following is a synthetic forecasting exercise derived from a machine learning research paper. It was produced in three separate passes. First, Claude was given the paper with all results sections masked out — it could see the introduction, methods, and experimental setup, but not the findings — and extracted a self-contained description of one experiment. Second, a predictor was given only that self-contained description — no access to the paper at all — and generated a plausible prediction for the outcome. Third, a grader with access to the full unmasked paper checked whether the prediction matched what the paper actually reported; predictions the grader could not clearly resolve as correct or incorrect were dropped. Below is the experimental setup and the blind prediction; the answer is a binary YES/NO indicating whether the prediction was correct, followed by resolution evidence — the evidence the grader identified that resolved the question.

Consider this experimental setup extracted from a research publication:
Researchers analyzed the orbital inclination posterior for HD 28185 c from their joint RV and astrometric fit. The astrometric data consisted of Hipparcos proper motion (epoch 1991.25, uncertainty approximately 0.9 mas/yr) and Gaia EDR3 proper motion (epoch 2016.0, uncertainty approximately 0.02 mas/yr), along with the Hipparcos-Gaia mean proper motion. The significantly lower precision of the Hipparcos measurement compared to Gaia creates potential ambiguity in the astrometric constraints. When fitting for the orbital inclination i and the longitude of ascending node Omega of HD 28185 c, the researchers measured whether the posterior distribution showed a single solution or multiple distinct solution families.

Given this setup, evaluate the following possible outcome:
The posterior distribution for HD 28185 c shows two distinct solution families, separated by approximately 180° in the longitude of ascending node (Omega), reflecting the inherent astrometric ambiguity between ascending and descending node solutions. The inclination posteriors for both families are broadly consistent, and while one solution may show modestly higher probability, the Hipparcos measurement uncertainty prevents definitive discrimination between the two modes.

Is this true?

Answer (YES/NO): NO